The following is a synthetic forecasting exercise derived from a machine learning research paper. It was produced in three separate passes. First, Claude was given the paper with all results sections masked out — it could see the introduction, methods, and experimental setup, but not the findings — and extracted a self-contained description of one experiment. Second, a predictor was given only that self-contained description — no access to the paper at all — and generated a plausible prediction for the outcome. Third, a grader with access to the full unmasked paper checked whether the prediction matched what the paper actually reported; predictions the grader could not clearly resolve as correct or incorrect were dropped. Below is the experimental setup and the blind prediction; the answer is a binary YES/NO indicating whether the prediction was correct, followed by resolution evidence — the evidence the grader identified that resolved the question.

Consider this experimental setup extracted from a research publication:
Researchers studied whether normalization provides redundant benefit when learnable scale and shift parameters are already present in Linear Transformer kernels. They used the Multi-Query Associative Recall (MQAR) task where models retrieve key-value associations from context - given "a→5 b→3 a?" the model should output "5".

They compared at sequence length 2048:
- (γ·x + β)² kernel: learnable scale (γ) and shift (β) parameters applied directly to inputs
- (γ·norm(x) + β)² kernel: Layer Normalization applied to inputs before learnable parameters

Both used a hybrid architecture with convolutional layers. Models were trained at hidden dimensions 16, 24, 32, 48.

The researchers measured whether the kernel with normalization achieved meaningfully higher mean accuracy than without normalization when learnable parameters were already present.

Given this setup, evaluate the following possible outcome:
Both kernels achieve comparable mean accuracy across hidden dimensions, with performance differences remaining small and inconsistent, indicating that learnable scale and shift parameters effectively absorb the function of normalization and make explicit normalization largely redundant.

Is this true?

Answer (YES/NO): NO